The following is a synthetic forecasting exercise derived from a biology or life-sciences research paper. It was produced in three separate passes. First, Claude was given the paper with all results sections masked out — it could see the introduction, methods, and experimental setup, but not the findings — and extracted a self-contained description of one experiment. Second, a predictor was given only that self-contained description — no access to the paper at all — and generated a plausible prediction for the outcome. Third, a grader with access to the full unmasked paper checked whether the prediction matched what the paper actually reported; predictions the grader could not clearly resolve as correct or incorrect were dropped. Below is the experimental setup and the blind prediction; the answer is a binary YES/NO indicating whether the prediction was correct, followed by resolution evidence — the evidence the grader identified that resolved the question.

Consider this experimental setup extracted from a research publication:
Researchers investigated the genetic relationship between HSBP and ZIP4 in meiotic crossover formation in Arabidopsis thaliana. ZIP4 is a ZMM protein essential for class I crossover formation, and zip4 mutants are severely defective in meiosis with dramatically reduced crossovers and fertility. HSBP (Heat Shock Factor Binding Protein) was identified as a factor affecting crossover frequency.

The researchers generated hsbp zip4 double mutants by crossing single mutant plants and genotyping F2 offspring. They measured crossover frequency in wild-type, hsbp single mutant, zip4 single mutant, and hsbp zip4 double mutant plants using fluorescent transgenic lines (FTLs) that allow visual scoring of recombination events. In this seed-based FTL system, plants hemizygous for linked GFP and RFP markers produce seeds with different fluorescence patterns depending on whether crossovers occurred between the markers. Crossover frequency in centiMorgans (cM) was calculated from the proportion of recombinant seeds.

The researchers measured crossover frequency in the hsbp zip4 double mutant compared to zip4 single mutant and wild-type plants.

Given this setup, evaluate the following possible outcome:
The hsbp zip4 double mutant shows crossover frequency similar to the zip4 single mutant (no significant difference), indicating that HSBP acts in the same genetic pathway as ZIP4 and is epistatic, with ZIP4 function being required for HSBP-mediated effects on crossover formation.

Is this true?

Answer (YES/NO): YES